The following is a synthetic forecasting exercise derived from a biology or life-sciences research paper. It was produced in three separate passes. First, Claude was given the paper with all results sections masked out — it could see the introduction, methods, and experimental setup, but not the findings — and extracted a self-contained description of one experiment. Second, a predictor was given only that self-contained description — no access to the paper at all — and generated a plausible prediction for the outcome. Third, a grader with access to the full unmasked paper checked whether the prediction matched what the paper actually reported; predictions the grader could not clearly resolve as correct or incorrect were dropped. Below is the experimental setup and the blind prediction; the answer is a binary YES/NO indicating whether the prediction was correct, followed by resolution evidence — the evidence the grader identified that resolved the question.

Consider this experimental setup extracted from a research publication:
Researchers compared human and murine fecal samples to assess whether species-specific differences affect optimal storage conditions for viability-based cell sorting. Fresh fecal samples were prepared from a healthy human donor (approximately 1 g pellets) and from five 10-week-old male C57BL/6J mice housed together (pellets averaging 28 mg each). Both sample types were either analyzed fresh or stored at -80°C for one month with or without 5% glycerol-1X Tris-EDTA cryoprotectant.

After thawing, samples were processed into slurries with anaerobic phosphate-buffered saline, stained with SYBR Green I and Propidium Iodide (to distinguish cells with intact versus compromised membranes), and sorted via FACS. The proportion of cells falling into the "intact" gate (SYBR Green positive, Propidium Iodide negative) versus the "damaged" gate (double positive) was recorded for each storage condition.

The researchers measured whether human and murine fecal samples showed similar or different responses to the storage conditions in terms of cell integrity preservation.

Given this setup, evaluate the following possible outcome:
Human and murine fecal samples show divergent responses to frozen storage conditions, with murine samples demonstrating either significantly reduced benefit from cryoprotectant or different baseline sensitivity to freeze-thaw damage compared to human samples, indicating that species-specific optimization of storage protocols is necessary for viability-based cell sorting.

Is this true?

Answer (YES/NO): NO